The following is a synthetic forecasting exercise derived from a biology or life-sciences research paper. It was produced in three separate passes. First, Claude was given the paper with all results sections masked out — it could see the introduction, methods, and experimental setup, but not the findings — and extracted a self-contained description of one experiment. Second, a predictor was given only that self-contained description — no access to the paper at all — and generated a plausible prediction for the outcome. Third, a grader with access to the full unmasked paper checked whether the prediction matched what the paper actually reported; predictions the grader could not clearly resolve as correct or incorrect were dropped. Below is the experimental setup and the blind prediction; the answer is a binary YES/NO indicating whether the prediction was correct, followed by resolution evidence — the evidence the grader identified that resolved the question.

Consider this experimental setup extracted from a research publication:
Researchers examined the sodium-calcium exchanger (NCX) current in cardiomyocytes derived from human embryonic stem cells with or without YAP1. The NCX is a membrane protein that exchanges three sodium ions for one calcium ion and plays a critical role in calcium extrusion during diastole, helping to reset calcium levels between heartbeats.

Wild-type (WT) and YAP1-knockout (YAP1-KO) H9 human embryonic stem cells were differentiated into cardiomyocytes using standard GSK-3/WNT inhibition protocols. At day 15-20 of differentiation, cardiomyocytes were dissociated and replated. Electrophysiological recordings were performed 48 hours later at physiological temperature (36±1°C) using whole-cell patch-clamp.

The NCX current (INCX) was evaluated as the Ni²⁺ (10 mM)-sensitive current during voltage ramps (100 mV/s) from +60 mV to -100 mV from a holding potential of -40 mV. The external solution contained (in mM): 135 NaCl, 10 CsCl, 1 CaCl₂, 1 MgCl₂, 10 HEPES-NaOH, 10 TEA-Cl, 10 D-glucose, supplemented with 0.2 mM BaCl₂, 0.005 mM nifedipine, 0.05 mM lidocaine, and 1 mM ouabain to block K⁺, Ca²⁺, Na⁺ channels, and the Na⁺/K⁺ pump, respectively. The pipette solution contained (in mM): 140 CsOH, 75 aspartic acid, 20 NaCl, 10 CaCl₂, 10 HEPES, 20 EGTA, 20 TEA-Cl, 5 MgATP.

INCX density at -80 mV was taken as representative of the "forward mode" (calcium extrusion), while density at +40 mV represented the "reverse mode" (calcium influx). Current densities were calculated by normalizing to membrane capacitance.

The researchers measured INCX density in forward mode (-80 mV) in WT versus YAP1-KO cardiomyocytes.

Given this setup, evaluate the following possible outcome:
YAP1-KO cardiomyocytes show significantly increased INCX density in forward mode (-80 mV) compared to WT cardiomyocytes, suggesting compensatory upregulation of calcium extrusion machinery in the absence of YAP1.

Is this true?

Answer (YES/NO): NO